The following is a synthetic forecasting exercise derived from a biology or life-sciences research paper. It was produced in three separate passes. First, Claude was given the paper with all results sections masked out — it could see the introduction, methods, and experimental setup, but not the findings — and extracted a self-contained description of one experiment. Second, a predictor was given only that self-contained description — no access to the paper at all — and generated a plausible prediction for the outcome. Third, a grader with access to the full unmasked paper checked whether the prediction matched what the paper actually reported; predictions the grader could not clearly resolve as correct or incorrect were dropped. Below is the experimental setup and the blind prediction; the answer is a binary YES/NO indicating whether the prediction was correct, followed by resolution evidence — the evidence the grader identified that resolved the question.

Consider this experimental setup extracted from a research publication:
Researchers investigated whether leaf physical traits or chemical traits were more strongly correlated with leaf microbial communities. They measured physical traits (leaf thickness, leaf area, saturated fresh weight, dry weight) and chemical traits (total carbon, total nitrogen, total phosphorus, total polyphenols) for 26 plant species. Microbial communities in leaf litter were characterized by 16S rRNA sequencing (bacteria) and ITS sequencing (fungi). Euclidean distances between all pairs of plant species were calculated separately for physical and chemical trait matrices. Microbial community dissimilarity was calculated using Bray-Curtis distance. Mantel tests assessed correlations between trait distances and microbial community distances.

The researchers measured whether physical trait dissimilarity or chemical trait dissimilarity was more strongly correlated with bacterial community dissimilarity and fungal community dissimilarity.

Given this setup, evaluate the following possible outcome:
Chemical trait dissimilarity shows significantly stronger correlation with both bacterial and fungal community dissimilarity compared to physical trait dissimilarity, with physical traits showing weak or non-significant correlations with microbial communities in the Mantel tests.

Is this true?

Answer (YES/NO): NO